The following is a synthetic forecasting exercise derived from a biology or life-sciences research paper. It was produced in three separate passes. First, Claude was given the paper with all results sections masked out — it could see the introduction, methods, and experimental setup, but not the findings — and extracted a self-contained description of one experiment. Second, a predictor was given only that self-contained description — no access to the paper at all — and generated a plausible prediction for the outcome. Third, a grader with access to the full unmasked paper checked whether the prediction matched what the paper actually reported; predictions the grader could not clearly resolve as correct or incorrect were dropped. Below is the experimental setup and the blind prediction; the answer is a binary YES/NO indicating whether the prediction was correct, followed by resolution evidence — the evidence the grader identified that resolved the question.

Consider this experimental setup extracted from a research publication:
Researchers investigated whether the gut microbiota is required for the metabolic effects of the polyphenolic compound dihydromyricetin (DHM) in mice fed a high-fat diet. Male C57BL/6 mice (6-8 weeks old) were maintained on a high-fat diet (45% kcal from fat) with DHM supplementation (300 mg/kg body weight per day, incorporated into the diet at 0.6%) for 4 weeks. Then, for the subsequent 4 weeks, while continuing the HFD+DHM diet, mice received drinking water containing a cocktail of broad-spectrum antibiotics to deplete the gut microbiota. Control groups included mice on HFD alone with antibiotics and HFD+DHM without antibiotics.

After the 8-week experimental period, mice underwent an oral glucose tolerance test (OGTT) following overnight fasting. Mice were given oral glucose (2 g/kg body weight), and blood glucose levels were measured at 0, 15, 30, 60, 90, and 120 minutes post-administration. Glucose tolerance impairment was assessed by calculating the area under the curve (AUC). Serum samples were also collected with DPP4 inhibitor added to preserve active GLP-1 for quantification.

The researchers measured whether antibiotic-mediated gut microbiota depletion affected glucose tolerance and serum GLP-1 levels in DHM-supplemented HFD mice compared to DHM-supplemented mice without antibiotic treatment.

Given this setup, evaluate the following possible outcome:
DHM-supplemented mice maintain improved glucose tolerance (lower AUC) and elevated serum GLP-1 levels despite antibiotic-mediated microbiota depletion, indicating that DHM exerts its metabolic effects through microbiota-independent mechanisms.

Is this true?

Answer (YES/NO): NO